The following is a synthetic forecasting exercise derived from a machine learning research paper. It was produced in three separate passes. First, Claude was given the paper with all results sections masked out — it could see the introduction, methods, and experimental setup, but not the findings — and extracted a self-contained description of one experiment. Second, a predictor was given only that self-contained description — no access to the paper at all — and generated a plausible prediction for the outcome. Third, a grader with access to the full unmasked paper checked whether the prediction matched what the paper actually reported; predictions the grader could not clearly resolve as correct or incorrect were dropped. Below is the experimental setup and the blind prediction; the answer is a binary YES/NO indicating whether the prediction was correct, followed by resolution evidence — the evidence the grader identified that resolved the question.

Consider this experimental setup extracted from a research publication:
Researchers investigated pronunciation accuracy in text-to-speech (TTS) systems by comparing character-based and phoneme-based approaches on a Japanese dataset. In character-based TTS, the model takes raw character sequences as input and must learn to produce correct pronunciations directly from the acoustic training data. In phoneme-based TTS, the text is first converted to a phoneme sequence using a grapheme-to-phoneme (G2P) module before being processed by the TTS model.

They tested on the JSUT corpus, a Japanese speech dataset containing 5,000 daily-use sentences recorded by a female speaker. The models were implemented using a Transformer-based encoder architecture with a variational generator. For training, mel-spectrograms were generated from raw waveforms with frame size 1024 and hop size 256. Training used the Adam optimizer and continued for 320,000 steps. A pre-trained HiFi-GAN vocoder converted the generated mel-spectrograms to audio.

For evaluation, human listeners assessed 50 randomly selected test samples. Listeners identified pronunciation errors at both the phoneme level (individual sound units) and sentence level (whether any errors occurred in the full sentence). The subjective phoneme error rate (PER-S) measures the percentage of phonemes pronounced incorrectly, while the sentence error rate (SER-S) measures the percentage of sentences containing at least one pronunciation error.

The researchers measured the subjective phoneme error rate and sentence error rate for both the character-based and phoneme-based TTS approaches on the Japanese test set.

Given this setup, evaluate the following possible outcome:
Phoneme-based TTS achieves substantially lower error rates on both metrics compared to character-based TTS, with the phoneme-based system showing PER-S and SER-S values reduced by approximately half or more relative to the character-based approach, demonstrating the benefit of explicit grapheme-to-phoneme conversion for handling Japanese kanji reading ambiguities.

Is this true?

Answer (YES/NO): YES